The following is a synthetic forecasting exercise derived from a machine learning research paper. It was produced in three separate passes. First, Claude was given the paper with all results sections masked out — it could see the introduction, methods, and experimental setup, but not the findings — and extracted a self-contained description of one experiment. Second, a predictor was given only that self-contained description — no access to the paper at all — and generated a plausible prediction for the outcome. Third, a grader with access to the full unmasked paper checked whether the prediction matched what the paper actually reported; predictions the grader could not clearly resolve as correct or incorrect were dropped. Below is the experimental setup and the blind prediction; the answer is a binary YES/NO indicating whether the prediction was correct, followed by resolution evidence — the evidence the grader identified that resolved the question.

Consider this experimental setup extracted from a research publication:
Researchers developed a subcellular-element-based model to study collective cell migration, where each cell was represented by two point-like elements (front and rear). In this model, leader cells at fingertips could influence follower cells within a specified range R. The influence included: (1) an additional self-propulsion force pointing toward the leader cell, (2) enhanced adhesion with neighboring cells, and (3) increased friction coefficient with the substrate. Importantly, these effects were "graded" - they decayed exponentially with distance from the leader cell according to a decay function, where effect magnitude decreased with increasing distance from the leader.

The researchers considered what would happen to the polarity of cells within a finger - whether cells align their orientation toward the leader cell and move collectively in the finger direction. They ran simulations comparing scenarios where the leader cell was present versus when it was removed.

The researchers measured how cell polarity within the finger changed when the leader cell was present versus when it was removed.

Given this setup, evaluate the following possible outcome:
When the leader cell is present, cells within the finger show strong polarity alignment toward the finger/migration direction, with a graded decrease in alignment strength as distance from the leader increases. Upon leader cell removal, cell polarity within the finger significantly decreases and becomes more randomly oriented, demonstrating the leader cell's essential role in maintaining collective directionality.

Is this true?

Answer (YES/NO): NO